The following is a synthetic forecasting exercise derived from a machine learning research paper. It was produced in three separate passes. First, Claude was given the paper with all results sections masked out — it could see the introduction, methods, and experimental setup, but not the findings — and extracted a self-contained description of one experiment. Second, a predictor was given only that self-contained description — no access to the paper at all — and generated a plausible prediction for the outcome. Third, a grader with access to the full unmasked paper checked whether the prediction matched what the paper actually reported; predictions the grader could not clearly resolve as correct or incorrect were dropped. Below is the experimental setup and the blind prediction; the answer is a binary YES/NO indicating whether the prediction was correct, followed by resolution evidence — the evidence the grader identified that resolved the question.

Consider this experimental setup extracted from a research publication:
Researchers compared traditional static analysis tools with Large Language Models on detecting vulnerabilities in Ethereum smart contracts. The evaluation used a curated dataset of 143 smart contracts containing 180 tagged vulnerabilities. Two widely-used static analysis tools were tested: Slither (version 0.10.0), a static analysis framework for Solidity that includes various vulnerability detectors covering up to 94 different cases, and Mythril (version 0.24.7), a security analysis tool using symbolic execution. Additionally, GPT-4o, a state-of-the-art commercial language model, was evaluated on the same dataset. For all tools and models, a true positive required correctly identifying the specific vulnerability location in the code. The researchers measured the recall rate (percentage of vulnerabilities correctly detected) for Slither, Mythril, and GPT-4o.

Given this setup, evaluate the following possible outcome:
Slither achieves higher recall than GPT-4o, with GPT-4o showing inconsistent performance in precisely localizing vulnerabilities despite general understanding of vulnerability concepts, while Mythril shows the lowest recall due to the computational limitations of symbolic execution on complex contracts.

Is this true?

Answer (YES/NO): NO